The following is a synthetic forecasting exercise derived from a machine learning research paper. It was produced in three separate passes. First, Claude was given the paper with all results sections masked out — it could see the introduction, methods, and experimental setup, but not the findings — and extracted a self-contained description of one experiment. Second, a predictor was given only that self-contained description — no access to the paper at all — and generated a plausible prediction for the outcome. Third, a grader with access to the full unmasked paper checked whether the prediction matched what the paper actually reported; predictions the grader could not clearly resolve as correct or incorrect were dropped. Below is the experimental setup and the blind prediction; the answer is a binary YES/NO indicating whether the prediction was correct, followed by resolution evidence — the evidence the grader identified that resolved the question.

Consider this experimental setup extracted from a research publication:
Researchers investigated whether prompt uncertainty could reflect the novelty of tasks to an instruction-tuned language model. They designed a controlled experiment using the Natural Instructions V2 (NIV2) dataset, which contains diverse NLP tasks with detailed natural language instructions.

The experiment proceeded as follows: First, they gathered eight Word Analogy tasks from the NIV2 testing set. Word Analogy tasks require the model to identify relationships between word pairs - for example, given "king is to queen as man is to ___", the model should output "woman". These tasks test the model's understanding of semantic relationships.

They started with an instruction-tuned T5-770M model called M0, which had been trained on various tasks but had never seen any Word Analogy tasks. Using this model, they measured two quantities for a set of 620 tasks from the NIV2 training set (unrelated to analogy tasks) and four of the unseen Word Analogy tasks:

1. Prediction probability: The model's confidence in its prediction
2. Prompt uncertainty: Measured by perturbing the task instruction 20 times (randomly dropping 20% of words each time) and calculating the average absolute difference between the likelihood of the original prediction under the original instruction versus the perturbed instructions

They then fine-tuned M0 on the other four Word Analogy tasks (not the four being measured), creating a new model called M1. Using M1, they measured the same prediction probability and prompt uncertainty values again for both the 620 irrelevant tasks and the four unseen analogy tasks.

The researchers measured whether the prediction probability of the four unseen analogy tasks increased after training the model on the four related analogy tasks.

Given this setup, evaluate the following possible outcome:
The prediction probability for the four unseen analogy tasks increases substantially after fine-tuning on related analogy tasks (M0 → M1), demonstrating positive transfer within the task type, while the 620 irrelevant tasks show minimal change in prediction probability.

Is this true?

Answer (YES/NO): NO